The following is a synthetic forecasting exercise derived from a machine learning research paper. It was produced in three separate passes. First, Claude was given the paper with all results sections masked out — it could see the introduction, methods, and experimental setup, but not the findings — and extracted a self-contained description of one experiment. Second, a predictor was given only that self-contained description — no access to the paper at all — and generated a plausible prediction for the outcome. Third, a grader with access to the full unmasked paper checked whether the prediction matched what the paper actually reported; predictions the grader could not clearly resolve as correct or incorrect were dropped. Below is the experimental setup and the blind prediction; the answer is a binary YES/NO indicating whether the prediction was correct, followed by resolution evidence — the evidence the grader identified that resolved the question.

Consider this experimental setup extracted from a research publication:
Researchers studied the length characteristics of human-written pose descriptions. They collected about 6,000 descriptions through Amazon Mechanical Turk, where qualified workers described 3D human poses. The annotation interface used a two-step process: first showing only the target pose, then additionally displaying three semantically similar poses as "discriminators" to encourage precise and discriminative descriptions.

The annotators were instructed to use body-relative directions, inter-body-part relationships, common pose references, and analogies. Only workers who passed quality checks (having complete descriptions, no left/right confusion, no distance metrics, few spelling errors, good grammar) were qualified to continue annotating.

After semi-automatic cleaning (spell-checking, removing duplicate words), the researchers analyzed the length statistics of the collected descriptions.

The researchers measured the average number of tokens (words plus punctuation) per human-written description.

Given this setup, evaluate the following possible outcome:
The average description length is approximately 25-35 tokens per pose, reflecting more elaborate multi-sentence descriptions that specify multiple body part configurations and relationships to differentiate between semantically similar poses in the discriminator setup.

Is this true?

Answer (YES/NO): NO